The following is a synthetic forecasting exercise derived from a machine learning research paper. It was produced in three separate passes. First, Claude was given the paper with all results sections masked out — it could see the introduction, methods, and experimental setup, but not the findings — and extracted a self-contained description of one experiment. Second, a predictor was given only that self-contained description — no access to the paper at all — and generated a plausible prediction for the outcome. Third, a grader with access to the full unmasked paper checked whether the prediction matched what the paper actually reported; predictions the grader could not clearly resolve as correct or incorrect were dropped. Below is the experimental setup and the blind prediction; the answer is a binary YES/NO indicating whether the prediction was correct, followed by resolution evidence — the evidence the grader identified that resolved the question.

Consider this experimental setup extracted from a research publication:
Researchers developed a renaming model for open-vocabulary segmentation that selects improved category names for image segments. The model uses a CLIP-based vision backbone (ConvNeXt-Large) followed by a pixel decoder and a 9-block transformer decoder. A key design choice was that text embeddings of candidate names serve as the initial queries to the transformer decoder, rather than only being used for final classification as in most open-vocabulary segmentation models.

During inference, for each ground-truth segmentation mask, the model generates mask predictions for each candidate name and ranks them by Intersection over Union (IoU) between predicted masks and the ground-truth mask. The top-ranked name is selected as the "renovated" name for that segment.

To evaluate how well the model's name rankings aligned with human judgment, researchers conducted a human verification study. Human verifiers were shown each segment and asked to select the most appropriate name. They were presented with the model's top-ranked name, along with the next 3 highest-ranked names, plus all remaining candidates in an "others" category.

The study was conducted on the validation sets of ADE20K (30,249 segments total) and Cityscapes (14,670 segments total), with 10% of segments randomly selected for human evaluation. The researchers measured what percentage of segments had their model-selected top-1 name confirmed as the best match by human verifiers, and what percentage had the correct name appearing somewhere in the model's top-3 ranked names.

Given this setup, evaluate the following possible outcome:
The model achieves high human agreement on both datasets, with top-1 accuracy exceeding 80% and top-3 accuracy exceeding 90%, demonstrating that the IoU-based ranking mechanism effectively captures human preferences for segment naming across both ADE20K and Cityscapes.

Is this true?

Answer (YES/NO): NO